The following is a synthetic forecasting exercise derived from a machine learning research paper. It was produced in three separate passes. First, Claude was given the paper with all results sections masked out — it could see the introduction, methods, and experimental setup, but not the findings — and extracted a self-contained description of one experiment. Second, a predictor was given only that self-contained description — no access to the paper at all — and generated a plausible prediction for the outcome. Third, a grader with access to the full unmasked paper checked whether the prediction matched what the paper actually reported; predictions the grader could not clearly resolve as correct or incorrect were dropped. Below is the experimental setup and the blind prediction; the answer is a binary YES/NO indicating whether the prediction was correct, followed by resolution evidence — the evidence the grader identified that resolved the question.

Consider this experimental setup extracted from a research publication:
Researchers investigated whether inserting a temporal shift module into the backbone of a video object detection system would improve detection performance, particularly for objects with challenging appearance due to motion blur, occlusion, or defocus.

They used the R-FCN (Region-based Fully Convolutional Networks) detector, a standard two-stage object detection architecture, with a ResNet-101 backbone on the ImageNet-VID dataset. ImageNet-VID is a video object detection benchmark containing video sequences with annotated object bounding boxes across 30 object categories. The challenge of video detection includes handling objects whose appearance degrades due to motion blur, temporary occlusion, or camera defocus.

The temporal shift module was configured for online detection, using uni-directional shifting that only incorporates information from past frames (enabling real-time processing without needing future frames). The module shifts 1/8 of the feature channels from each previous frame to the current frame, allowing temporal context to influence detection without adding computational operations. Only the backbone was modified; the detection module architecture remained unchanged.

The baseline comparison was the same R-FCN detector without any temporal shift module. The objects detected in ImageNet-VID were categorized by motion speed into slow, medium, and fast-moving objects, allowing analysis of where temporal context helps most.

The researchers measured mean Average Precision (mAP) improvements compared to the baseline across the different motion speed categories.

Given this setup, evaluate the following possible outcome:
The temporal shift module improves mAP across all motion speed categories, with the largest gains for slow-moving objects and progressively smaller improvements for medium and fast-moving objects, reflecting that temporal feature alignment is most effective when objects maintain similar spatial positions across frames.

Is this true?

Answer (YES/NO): NO